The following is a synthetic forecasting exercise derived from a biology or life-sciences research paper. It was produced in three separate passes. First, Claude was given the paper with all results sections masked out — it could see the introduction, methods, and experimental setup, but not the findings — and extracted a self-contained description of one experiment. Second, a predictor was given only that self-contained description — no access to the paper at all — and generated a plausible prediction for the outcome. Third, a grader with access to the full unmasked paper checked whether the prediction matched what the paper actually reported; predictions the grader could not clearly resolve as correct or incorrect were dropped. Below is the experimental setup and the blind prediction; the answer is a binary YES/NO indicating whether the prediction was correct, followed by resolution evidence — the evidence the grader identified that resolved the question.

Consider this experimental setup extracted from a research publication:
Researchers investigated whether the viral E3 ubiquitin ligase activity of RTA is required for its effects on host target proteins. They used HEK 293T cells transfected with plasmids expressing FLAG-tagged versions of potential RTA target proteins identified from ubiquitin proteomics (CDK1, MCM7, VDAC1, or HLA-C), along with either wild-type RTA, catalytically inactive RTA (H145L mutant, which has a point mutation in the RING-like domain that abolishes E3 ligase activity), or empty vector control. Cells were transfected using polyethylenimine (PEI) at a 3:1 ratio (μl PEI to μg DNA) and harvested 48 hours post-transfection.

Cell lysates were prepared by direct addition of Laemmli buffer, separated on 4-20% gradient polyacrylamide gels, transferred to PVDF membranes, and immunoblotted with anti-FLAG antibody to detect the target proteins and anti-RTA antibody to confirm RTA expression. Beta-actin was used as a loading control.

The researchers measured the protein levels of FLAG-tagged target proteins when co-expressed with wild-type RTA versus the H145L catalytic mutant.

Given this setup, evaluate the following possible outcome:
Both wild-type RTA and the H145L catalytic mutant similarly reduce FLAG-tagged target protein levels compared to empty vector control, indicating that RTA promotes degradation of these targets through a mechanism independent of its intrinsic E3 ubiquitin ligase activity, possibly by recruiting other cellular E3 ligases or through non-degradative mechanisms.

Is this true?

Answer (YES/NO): NO